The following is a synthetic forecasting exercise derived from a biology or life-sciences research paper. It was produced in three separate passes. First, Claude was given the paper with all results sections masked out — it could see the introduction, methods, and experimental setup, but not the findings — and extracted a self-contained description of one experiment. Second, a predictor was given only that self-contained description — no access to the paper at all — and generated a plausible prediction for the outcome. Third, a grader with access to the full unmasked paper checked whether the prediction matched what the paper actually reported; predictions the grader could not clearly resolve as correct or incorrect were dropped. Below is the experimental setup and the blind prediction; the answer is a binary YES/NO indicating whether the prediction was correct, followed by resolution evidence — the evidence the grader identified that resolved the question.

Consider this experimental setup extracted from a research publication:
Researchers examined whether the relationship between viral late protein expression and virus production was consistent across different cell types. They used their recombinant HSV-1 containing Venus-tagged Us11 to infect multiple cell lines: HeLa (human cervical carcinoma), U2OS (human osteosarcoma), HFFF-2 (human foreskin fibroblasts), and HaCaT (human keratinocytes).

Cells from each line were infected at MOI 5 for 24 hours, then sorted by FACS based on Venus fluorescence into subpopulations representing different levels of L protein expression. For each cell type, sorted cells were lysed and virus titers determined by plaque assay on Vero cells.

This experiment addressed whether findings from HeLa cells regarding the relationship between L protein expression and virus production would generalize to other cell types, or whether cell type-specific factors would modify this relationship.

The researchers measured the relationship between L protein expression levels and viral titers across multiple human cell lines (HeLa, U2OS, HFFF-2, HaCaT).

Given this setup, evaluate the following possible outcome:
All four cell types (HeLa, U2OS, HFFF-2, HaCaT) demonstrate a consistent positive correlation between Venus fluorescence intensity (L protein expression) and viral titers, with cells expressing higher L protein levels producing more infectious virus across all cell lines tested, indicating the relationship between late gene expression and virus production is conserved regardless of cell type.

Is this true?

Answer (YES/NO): YES